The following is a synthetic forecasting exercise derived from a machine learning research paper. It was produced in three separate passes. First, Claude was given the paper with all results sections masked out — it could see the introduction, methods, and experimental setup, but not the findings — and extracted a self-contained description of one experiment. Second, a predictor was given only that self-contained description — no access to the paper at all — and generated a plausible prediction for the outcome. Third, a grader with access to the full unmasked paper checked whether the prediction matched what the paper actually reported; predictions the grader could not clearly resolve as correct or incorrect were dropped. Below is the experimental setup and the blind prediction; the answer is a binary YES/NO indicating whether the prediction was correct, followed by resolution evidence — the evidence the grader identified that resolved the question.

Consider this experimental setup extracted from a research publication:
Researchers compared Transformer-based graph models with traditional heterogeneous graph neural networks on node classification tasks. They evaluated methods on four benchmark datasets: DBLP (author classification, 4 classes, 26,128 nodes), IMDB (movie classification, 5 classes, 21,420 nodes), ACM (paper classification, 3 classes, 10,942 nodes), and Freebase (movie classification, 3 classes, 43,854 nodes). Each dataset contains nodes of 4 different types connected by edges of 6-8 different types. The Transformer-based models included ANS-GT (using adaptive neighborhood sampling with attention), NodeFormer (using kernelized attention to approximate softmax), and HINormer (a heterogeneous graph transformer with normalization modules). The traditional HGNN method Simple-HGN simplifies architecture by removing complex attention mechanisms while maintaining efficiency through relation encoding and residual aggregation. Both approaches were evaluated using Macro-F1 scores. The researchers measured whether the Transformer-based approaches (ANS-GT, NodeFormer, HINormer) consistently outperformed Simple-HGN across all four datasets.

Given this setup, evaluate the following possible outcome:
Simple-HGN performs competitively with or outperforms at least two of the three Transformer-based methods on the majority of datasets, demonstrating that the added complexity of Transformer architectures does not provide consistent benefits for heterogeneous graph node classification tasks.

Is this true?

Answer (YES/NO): YES